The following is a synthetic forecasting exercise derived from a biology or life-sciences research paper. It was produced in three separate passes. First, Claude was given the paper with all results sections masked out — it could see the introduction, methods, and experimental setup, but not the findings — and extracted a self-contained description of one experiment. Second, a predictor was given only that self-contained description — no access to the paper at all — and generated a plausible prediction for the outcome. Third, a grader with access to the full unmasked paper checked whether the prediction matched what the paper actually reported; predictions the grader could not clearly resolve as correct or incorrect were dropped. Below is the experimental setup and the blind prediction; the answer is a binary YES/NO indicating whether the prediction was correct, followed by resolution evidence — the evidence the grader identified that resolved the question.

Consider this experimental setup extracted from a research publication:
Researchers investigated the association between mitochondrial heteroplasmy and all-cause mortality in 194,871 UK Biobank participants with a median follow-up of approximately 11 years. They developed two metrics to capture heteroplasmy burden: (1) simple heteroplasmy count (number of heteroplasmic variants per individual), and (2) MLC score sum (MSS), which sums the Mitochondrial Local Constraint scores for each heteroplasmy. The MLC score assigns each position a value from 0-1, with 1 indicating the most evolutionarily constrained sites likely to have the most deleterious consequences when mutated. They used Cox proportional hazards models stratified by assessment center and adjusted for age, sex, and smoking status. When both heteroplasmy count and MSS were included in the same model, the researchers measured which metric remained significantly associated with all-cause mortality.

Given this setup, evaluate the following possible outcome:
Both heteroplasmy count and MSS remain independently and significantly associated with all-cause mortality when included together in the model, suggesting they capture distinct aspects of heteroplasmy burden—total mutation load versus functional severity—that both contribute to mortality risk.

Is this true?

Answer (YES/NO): NO